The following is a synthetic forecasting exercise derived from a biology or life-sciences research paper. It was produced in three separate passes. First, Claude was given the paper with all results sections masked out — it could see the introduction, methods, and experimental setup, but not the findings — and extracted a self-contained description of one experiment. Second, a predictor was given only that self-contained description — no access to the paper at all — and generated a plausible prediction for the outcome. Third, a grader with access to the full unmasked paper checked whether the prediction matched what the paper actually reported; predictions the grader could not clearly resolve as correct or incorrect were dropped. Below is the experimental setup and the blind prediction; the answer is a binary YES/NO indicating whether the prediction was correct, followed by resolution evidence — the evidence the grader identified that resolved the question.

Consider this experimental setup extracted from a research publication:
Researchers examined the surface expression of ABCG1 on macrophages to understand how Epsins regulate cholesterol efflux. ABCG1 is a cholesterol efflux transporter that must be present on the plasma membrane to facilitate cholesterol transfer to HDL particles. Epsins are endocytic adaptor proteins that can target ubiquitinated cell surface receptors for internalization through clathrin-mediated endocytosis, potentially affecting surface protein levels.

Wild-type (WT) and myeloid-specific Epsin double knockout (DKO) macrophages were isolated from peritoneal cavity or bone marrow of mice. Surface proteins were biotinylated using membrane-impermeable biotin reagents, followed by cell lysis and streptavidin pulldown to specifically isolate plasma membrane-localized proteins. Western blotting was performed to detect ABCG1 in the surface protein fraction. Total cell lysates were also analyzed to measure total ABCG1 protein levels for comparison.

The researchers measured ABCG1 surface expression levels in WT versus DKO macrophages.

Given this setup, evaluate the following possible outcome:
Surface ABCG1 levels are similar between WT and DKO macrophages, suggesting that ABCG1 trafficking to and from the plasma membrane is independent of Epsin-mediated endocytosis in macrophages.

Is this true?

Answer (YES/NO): NO